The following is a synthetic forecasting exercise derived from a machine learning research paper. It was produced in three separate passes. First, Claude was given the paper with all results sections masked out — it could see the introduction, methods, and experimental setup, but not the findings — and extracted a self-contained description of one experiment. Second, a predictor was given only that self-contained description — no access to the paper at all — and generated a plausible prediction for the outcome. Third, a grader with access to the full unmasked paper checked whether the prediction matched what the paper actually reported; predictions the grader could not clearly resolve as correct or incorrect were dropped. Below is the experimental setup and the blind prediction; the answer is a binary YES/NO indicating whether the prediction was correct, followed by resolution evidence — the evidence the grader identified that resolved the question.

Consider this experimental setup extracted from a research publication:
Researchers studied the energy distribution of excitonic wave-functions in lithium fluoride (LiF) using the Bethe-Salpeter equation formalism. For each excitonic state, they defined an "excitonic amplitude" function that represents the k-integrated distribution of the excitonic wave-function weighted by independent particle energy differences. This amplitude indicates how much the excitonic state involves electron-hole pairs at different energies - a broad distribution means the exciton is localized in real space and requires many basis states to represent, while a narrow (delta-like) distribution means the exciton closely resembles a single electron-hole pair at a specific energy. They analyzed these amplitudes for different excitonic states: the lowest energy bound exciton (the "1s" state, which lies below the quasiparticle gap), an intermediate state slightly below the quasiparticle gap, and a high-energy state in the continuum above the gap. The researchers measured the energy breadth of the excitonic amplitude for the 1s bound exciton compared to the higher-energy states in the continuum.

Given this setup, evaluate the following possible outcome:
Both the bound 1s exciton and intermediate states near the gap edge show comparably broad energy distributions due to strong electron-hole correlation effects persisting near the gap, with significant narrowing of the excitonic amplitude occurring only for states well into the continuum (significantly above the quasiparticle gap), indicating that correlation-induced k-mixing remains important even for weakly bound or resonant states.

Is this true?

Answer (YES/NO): NO